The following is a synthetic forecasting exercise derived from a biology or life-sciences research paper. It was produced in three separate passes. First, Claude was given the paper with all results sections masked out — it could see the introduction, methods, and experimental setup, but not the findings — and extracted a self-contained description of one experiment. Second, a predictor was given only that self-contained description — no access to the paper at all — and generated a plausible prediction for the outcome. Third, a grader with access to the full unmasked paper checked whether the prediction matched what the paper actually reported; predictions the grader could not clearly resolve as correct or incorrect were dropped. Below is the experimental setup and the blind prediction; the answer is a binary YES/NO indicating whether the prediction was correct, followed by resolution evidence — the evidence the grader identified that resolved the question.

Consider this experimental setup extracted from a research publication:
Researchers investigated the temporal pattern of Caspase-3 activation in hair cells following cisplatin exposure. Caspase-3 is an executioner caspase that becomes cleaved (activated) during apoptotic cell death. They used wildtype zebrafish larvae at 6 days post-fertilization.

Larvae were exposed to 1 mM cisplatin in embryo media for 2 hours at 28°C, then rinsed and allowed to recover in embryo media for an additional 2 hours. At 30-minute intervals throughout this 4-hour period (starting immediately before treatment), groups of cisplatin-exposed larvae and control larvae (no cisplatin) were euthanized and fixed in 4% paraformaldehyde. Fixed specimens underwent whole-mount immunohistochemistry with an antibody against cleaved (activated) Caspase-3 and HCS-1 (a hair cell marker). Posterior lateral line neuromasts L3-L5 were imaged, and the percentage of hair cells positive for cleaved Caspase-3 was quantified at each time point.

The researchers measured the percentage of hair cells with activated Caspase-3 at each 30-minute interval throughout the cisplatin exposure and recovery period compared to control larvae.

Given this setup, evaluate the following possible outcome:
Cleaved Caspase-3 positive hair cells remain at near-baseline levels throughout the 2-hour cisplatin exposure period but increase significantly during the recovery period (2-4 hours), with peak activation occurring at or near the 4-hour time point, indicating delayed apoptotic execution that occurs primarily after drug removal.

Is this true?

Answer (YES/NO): NO